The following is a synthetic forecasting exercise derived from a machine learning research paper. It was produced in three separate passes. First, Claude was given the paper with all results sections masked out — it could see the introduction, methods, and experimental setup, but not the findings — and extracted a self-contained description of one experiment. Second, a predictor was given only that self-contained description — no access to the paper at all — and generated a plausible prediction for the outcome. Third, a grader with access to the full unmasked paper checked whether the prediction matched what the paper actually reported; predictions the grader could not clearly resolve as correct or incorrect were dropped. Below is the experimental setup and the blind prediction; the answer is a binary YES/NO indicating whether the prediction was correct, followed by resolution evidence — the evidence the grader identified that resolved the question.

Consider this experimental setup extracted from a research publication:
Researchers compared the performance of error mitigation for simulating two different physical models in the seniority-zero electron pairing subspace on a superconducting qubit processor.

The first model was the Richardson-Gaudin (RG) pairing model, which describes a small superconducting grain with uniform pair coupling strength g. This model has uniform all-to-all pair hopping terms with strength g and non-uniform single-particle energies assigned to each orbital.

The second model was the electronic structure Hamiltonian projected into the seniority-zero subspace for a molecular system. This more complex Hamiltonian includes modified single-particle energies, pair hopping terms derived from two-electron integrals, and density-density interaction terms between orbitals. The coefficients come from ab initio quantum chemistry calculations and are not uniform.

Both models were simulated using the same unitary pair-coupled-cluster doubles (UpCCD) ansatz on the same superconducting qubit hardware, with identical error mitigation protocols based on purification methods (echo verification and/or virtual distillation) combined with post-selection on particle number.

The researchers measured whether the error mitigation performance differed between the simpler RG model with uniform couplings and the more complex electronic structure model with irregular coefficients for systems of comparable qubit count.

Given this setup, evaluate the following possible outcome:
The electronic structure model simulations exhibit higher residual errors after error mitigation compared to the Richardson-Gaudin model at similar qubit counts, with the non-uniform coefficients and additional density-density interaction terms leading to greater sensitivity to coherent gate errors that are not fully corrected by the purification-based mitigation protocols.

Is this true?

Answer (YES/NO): NO